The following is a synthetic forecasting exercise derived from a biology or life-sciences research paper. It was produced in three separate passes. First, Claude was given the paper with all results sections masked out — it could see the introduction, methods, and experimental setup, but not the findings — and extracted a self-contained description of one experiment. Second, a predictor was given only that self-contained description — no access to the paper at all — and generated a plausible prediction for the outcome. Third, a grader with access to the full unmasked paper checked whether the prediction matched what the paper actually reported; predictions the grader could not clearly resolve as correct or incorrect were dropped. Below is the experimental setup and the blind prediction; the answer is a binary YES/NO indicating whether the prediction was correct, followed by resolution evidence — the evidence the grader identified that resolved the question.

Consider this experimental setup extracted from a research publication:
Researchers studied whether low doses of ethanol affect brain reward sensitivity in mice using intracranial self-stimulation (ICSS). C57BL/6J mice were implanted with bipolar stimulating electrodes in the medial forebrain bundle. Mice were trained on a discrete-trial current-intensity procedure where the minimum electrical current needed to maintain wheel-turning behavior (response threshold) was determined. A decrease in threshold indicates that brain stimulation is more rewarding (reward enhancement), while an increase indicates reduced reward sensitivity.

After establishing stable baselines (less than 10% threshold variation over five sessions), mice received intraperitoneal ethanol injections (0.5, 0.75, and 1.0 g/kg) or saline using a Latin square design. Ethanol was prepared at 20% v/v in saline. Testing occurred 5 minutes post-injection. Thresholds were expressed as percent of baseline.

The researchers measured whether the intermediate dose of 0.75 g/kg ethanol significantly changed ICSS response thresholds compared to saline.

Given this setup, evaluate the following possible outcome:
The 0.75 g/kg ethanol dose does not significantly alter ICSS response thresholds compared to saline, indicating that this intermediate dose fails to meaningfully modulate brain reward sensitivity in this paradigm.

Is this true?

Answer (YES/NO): YES